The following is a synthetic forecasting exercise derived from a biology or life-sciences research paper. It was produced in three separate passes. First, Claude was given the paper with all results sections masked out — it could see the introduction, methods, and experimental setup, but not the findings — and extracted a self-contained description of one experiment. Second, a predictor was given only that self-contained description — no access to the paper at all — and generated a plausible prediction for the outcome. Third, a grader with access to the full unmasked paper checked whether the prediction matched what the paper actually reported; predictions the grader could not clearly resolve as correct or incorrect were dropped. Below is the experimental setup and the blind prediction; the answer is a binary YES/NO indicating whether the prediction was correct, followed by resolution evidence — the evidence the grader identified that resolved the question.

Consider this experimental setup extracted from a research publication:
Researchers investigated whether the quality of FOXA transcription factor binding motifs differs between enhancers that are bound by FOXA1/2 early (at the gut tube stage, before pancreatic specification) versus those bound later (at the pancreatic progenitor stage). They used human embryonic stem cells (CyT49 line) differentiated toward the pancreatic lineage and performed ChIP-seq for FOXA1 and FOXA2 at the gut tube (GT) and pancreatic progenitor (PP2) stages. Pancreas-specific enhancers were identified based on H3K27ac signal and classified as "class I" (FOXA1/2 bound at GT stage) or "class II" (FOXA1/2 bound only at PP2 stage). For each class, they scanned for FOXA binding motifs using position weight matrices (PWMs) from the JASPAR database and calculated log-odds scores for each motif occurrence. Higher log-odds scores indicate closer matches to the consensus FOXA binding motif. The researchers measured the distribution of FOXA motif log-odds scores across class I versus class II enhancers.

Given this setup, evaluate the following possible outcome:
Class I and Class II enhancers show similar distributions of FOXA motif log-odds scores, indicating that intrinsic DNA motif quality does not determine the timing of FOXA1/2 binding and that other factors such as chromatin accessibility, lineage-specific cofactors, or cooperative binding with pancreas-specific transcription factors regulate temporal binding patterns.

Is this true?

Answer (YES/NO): NO